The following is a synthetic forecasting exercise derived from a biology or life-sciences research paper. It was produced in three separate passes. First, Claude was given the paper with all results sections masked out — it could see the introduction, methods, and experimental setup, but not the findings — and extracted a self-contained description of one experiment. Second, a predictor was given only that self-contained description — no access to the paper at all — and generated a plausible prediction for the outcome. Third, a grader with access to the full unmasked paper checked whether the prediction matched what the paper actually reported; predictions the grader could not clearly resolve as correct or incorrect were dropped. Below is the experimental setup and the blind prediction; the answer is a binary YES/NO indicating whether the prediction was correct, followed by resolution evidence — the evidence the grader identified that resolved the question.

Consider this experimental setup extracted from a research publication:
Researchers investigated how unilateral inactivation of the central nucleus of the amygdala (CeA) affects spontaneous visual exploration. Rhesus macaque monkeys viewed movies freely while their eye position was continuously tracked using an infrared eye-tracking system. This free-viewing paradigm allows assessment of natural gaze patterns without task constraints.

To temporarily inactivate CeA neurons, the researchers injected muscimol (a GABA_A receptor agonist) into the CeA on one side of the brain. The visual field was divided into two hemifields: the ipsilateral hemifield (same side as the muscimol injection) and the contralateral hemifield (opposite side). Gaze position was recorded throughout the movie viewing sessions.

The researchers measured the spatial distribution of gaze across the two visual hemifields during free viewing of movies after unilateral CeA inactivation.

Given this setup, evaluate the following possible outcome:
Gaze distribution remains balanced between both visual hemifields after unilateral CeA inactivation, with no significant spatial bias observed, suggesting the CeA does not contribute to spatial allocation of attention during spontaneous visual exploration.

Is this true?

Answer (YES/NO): NO